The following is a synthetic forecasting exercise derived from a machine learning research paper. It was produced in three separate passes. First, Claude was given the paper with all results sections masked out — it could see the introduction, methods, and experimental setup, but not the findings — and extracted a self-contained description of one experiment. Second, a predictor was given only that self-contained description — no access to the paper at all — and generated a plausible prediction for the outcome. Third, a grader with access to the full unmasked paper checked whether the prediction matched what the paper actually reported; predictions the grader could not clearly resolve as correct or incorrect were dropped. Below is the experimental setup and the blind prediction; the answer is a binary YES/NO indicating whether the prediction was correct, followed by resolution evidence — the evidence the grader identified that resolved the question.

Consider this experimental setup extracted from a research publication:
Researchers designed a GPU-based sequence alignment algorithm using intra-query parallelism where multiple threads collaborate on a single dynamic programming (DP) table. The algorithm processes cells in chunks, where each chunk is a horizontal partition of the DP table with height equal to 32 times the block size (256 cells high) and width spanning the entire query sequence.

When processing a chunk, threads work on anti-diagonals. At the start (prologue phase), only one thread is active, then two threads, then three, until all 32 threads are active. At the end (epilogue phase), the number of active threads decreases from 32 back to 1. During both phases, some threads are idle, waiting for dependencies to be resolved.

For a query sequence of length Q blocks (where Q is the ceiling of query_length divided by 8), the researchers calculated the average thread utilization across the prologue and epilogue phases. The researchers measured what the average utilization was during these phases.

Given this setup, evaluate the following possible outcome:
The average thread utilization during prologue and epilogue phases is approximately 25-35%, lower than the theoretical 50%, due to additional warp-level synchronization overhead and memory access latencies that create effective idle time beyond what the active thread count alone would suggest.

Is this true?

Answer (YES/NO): NO